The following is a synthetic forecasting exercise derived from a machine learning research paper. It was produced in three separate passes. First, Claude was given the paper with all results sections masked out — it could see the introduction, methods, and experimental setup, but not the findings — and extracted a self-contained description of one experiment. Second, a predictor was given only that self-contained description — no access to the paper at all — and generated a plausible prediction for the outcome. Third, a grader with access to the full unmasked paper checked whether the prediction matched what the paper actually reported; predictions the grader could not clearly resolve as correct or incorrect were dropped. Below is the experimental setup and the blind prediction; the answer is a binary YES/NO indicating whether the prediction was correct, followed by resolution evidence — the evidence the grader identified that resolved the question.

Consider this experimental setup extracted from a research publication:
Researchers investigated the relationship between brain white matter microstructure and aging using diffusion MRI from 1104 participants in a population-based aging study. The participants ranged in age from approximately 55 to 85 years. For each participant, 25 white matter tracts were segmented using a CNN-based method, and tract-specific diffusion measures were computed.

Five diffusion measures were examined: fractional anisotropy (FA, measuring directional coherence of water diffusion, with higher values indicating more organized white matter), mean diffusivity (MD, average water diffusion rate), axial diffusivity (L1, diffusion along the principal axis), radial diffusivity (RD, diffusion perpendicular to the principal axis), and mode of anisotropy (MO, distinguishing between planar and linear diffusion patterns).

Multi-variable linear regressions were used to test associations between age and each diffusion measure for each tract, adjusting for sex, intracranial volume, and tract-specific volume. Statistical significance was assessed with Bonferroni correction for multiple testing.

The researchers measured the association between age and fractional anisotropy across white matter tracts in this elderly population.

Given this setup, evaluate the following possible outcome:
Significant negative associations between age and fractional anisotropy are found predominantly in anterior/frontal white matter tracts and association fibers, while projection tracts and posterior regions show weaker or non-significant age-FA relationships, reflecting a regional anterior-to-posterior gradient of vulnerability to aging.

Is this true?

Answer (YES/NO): NO